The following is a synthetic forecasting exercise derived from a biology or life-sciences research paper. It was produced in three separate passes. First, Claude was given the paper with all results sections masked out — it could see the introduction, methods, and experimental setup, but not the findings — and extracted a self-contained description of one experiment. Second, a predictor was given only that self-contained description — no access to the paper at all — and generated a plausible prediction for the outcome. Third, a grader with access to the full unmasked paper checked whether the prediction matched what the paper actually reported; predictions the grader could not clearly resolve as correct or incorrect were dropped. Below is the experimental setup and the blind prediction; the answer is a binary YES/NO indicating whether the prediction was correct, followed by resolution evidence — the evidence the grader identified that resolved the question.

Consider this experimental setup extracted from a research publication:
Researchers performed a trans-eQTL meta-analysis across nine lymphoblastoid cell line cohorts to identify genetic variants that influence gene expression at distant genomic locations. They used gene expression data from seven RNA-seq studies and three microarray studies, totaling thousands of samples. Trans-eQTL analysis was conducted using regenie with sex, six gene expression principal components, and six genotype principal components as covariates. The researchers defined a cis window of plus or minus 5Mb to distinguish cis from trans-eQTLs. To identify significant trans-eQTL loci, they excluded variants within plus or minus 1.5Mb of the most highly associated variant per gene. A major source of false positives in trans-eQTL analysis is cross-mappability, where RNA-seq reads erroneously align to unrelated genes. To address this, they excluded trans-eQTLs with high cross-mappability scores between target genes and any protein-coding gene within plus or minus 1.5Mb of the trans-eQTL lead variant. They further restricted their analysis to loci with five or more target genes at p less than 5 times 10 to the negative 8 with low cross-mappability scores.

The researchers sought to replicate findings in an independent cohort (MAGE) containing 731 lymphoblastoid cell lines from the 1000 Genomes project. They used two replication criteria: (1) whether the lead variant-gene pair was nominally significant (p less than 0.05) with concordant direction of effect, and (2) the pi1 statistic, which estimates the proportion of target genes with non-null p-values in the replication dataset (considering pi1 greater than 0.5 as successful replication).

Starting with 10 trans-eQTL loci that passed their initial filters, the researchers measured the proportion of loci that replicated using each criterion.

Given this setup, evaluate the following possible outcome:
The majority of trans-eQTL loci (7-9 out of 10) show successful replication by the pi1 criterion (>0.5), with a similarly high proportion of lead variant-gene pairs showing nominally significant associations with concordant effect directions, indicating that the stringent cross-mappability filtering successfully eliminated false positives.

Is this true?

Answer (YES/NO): NO